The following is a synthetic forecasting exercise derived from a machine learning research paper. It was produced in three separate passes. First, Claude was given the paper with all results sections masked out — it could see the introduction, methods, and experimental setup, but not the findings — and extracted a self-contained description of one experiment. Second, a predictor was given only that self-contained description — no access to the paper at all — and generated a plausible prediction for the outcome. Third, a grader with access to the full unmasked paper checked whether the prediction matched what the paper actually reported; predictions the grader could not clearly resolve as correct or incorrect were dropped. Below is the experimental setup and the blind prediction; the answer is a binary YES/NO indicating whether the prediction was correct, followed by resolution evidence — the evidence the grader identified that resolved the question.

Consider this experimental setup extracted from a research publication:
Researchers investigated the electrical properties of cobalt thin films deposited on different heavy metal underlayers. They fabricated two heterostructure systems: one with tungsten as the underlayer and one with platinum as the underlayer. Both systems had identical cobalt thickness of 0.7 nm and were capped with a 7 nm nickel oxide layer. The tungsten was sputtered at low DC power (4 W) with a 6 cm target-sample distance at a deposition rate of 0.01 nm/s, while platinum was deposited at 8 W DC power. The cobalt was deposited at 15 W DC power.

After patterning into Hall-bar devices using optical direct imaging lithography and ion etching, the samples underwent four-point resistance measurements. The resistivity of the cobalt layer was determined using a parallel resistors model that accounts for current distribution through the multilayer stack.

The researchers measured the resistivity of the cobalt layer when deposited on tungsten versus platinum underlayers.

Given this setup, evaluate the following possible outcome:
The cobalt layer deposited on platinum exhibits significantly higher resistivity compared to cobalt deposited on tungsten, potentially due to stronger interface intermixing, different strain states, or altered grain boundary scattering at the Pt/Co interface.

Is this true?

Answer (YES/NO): NO